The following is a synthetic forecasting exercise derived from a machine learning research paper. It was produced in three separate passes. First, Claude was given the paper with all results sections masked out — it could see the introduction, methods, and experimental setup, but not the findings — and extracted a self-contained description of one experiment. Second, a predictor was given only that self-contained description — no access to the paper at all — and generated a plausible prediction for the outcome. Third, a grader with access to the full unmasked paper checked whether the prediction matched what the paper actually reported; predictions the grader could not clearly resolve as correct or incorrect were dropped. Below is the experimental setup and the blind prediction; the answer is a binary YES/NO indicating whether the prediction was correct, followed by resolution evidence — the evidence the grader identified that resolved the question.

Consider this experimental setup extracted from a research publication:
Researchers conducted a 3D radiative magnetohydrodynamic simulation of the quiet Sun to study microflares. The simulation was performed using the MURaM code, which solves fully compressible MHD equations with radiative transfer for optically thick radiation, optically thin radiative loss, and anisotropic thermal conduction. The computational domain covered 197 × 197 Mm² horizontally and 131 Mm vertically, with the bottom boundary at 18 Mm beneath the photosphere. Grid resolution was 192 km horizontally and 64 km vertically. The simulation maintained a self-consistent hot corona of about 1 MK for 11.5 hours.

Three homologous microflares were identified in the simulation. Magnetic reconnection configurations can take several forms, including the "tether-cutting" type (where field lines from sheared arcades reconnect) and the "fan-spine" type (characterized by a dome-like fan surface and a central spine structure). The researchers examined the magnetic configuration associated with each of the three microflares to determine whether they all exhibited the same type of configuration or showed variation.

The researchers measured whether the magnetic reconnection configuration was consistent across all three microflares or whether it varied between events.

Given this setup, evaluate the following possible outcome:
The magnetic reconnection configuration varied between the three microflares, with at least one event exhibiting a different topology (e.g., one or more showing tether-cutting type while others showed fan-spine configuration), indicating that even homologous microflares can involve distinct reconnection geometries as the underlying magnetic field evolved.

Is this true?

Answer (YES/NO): YES